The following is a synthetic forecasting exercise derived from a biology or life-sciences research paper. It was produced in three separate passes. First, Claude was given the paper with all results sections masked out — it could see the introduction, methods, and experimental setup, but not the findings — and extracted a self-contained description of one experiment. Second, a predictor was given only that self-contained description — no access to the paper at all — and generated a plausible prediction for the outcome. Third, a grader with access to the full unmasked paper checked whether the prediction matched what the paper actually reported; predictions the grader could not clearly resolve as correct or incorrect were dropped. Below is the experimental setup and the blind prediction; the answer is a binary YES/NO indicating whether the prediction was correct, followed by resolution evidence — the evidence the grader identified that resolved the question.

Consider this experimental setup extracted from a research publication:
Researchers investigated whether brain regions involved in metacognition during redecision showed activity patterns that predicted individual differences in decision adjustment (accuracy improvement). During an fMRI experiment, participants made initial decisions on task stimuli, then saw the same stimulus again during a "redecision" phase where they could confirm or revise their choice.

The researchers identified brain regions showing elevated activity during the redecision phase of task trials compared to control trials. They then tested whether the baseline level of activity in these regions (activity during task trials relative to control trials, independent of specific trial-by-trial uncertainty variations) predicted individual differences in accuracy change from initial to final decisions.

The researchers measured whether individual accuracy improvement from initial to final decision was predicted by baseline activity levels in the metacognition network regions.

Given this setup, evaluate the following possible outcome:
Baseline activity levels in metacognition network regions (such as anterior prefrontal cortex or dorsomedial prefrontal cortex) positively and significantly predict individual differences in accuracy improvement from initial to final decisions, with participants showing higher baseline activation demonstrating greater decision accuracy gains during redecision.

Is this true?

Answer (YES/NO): NO